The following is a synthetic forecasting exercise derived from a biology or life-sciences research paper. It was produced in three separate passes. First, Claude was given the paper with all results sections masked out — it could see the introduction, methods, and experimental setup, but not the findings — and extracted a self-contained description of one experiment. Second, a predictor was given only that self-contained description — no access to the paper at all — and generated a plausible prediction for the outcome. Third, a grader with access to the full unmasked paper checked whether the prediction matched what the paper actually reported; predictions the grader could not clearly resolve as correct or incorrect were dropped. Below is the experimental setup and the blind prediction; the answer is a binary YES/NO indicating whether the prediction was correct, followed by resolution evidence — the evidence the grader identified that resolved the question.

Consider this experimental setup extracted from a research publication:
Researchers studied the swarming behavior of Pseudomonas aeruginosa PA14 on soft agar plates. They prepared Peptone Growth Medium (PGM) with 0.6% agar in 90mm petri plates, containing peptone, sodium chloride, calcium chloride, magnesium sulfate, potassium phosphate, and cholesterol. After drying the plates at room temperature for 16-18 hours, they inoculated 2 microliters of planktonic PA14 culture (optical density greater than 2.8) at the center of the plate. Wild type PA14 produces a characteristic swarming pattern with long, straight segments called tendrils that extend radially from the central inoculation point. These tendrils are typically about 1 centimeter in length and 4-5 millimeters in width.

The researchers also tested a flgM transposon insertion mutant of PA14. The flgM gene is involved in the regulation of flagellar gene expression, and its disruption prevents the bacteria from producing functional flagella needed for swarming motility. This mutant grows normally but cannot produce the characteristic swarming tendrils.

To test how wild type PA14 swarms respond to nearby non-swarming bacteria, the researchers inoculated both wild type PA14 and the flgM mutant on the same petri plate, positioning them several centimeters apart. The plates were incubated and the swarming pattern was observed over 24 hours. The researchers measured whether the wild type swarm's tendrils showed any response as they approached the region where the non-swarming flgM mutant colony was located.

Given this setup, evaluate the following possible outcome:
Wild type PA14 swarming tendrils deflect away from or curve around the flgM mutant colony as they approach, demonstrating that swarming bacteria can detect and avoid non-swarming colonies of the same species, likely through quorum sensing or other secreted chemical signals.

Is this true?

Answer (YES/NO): YES